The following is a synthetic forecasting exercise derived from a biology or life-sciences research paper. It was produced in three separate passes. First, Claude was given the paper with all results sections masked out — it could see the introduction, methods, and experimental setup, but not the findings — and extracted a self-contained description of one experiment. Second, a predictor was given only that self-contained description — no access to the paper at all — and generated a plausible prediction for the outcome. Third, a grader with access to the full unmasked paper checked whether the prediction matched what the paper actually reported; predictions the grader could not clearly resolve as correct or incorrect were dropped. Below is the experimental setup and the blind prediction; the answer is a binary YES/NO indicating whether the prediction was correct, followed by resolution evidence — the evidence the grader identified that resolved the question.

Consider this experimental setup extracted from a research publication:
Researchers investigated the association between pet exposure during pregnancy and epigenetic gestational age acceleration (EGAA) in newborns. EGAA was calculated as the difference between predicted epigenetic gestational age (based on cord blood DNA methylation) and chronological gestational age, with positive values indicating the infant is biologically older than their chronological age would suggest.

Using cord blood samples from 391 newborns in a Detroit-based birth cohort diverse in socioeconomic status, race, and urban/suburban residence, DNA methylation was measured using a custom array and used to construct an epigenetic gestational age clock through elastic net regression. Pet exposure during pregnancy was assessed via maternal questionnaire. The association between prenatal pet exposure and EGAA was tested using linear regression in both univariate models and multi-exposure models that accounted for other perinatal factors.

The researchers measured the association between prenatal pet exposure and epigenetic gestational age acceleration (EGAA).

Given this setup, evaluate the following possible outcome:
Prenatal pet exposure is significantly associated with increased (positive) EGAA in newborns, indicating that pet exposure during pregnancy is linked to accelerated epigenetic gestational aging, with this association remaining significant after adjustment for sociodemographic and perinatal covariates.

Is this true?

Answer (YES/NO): NO